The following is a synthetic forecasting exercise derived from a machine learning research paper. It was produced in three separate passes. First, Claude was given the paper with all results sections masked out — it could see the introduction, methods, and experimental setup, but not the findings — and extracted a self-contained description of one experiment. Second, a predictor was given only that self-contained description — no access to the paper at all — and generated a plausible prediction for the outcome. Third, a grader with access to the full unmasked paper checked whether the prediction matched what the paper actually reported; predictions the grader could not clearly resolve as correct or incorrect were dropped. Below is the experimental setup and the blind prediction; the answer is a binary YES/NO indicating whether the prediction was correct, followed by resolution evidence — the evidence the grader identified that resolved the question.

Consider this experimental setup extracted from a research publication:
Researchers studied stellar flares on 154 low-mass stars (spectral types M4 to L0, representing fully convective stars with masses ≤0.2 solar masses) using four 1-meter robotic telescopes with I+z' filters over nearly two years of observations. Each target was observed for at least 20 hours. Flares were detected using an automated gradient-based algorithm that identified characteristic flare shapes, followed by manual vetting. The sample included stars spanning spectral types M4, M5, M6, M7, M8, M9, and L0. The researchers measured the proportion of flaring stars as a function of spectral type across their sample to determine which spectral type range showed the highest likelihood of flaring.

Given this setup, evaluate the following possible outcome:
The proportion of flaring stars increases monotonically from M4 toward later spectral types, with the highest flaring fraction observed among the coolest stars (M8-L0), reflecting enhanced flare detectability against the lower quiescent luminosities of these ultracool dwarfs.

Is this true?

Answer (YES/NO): NO